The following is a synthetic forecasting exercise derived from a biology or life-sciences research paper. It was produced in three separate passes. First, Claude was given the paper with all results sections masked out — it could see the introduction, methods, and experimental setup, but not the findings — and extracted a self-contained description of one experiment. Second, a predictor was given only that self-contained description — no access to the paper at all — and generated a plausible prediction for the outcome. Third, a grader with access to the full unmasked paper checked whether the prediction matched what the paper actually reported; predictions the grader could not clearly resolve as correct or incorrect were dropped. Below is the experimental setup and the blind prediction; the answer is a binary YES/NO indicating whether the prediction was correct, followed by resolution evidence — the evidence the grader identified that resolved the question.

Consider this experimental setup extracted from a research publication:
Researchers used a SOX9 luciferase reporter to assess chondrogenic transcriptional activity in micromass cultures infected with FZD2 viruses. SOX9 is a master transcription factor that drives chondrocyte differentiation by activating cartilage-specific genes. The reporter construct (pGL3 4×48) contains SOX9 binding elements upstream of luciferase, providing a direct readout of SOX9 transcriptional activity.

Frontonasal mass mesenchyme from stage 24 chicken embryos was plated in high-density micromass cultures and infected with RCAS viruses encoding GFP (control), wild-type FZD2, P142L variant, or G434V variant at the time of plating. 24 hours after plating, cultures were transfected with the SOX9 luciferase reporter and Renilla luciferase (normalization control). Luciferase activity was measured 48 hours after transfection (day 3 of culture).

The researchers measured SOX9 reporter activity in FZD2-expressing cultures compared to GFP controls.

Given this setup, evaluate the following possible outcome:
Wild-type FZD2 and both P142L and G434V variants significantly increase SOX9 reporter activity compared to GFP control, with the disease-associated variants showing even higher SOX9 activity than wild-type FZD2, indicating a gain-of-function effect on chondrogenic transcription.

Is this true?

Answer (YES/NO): NO